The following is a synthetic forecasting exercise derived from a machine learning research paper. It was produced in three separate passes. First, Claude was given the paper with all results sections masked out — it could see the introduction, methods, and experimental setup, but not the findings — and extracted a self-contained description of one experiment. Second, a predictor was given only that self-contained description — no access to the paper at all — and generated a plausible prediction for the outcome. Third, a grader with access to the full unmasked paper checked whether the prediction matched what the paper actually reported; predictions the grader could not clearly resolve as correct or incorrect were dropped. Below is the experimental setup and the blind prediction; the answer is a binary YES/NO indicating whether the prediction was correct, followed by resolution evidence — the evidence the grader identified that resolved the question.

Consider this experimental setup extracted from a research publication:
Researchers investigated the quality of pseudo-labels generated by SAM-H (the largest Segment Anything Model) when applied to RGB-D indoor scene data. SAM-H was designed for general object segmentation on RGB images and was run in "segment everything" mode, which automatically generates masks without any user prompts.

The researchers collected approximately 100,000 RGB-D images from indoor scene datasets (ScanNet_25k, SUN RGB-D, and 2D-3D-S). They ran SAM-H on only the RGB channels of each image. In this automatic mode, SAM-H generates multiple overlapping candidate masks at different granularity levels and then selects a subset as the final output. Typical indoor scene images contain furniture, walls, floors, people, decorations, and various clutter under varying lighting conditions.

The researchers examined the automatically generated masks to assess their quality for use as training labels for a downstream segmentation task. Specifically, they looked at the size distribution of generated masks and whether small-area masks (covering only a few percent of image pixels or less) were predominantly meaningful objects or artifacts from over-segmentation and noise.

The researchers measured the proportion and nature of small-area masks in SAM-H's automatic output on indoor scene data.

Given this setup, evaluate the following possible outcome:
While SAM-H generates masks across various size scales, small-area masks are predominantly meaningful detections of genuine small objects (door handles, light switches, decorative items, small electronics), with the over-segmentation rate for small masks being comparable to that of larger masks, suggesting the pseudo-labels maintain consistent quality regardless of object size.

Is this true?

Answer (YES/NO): NO